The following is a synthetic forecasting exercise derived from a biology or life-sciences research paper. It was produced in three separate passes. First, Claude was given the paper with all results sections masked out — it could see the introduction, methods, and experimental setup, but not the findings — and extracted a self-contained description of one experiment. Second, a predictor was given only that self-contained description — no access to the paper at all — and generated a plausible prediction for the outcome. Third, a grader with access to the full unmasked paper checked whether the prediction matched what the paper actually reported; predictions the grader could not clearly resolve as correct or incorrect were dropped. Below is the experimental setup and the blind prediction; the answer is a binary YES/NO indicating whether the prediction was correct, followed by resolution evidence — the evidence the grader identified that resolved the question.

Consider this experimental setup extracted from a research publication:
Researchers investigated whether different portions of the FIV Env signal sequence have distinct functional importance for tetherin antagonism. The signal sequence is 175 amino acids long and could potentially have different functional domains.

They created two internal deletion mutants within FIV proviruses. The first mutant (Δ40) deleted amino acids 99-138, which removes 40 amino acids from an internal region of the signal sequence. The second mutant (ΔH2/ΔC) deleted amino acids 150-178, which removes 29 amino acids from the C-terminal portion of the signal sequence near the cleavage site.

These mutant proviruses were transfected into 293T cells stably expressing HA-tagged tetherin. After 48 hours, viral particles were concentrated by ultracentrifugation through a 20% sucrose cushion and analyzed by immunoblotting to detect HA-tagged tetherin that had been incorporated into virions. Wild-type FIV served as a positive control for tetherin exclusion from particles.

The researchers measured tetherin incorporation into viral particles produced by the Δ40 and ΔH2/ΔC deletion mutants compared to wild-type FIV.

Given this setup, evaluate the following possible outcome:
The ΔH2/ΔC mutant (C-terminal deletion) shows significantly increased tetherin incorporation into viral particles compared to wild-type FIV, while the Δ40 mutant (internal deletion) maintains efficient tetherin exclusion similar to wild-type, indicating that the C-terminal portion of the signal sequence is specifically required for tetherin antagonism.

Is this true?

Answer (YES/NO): NO